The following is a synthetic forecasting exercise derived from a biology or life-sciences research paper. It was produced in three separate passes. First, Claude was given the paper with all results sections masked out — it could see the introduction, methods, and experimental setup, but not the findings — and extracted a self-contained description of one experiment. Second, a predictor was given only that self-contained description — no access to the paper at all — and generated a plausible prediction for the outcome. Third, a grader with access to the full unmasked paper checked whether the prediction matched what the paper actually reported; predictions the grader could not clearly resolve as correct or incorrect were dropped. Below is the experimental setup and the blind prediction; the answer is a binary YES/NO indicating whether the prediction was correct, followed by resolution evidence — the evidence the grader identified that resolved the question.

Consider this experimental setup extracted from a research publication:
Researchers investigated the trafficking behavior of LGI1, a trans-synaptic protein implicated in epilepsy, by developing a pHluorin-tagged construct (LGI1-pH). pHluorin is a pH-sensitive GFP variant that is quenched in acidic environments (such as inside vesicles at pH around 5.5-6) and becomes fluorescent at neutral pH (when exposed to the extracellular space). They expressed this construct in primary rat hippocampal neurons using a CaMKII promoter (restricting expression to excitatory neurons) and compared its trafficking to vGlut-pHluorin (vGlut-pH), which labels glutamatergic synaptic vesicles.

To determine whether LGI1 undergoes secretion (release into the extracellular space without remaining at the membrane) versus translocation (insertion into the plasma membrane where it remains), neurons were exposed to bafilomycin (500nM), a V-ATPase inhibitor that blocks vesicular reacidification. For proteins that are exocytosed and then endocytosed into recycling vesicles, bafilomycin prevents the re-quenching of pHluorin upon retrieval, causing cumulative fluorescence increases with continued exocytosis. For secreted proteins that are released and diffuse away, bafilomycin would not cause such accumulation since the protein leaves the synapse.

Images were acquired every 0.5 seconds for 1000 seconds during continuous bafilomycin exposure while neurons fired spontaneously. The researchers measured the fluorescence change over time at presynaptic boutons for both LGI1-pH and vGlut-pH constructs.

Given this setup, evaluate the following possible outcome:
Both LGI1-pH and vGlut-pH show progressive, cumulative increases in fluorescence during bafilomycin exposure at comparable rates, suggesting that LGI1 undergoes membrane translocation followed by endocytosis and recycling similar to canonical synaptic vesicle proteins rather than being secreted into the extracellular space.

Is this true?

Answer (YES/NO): NO